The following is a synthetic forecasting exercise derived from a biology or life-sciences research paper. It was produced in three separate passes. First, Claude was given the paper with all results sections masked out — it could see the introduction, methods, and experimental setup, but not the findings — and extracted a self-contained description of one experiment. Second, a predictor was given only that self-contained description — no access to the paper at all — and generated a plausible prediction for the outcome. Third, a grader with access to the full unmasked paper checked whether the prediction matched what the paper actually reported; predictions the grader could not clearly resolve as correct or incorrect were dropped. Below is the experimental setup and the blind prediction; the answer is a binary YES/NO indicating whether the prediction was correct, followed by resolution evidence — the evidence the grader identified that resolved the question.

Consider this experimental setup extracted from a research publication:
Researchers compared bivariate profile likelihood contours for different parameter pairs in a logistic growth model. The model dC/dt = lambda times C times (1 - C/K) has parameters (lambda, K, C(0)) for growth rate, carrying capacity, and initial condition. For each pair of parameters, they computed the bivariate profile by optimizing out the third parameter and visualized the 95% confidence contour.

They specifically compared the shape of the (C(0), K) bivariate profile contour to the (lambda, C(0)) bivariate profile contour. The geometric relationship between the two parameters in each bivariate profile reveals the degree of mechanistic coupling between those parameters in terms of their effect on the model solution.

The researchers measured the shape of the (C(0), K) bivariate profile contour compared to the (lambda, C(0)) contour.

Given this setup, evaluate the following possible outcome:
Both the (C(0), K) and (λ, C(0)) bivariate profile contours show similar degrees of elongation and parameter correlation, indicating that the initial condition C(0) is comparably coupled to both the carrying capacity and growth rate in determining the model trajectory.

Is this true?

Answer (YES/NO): NO